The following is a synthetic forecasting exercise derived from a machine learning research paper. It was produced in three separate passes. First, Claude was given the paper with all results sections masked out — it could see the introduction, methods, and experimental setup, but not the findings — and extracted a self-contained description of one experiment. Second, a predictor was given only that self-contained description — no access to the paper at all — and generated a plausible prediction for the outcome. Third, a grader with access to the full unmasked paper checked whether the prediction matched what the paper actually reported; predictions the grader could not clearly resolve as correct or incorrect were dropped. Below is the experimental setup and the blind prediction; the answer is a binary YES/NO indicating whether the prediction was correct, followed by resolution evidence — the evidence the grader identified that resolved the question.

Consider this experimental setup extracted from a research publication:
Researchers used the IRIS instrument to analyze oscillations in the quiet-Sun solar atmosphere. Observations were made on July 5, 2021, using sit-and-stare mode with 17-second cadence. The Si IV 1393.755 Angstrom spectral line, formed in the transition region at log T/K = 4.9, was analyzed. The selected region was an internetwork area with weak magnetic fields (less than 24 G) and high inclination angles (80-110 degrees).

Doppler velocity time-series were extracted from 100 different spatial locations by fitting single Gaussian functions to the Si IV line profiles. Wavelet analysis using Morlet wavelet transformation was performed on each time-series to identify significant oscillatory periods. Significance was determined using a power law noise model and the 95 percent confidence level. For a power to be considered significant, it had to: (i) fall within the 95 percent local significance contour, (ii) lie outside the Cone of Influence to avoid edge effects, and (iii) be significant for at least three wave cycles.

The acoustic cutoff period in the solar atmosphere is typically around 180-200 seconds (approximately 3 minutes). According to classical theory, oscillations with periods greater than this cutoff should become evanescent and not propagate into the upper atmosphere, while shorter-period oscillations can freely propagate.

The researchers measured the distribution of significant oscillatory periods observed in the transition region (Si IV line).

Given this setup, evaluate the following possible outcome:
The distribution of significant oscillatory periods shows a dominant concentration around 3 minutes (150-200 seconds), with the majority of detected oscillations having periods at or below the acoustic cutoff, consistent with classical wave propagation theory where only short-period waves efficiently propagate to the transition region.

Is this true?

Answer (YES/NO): NO